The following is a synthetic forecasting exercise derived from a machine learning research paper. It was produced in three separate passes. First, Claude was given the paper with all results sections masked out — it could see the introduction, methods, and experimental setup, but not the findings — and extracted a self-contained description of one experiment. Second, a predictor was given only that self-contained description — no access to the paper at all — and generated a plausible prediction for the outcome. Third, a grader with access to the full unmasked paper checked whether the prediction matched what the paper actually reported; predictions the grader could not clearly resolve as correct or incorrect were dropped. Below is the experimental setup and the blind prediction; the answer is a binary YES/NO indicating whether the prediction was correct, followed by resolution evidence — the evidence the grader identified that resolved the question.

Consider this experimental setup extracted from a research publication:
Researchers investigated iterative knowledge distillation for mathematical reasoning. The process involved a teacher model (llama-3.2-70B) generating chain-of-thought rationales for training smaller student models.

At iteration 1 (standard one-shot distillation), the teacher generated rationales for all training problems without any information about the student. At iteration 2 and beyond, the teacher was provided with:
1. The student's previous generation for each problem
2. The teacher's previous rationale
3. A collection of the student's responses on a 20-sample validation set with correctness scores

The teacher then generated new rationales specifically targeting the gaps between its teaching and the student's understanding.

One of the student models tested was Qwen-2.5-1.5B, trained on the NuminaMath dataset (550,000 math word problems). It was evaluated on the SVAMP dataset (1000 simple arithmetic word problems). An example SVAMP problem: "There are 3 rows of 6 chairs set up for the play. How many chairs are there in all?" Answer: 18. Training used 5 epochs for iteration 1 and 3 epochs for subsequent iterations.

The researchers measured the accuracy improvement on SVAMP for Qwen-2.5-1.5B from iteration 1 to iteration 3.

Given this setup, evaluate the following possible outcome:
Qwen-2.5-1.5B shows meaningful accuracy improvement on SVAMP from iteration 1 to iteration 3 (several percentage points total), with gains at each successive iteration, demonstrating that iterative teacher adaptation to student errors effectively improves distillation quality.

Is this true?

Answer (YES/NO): YES